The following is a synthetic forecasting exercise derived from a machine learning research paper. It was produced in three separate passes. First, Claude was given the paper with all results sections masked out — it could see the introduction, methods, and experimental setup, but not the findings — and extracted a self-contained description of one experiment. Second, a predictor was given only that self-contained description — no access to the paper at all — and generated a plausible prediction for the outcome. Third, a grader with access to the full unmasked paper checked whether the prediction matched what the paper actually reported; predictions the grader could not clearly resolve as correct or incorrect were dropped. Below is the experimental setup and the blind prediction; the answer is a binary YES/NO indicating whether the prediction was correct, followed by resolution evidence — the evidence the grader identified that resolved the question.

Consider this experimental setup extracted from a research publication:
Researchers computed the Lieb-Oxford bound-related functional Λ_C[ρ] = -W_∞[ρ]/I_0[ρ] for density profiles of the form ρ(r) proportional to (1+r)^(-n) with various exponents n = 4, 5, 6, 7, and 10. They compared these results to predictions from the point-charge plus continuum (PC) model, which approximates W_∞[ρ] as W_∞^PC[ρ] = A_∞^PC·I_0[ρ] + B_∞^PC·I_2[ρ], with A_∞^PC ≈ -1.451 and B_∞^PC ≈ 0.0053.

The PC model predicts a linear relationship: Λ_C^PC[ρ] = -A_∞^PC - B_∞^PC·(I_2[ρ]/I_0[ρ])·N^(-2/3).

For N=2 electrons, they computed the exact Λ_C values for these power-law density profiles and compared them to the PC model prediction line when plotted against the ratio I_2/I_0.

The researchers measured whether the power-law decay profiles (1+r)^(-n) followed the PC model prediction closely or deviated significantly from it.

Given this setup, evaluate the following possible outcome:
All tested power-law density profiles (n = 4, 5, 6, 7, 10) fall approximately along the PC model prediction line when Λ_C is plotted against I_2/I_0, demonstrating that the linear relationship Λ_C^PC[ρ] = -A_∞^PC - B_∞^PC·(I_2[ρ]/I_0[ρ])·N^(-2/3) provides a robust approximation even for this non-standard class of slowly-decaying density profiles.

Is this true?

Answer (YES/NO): YES